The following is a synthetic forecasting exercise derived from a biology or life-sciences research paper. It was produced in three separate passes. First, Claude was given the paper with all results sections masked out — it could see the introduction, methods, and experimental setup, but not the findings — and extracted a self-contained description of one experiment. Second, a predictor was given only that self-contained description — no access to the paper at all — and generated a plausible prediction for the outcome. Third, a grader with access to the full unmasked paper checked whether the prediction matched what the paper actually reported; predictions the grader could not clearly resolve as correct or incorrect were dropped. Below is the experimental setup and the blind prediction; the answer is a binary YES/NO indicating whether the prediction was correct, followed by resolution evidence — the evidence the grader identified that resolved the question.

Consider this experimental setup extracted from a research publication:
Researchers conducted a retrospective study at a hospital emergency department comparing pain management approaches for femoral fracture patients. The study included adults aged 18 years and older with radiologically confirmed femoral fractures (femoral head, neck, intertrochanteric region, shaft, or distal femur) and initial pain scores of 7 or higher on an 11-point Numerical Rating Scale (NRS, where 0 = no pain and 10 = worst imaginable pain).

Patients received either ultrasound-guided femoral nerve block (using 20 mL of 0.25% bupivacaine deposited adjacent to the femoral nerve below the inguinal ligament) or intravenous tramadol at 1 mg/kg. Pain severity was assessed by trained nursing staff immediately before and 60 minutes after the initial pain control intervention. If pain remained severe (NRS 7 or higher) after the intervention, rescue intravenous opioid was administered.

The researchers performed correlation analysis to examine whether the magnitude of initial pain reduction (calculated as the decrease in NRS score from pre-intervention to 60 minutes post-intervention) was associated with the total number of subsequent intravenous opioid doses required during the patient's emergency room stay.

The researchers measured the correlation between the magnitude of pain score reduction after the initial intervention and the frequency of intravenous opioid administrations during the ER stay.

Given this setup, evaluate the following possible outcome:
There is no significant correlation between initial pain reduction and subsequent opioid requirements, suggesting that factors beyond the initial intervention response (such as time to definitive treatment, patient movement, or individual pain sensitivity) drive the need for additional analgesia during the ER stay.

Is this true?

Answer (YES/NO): NO